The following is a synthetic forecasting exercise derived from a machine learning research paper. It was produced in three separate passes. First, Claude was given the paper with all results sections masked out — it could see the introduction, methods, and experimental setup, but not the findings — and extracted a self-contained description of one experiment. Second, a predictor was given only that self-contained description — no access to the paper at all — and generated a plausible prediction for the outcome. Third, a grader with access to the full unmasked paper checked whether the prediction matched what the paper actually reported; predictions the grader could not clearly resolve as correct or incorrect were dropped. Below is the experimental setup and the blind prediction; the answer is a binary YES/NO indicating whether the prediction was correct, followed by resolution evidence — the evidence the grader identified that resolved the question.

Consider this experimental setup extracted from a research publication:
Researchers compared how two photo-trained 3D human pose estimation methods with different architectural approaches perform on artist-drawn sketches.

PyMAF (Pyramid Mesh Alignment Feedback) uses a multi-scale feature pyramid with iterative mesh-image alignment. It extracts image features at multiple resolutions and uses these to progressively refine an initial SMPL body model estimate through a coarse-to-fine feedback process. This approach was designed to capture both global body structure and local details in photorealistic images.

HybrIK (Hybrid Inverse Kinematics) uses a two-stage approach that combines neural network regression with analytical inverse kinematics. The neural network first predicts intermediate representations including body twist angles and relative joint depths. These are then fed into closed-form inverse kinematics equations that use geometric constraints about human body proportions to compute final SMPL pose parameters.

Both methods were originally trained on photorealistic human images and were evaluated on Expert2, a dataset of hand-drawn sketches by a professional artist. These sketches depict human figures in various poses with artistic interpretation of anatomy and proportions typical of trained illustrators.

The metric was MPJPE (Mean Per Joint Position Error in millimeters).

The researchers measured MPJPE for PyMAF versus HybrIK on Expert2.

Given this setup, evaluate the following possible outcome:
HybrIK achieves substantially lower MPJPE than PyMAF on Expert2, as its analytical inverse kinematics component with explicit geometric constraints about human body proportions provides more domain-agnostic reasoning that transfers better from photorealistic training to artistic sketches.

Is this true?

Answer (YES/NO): NO